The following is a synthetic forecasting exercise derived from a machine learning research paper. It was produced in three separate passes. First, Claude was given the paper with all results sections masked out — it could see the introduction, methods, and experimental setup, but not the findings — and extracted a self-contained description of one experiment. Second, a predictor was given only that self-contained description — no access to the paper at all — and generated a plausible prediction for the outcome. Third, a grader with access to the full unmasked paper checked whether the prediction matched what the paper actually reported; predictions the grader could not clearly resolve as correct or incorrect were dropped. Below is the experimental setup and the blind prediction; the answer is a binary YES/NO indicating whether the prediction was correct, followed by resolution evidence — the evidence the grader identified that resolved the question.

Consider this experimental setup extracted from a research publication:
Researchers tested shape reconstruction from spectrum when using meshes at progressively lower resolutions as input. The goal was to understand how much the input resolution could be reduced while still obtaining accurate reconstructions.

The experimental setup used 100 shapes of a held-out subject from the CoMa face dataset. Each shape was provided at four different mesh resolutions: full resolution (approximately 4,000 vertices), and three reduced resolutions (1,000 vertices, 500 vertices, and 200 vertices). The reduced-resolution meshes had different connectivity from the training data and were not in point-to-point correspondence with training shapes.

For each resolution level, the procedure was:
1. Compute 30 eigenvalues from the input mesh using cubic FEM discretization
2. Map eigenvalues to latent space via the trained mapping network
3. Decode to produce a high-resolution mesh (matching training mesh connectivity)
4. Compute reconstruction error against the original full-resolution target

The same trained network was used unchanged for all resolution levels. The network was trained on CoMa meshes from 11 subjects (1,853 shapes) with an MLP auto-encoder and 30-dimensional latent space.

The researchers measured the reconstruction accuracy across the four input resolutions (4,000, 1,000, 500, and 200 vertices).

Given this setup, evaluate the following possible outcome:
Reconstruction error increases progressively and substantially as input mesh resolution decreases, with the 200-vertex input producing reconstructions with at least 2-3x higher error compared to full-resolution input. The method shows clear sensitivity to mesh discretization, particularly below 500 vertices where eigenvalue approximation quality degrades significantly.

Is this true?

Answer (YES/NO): NO